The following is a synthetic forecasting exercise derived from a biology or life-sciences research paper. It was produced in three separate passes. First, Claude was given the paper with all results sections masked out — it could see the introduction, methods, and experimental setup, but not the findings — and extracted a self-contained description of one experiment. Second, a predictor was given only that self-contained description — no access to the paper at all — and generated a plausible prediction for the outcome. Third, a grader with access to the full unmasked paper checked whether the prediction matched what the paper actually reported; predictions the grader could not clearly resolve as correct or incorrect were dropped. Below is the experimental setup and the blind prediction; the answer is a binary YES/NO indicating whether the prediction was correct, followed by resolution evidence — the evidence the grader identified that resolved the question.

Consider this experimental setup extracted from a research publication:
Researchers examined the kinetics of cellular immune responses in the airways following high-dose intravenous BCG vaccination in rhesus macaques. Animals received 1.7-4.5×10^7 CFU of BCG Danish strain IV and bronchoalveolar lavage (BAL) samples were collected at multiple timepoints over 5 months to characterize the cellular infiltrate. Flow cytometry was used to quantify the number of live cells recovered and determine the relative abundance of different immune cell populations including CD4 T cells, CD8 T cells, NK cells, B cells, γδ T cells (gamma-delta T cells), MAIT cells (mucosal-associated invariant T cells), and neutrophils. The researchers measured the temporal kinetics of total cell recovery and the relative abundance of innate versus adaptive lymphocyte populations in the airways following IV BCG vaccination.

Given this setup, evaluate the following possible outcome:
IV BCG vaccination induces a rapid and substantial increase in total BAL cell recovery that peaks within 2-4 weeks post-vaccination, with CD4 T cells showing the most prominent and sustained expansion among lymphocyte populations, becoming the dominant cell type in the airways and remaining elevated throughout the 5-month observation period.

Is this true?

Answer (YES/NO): NO